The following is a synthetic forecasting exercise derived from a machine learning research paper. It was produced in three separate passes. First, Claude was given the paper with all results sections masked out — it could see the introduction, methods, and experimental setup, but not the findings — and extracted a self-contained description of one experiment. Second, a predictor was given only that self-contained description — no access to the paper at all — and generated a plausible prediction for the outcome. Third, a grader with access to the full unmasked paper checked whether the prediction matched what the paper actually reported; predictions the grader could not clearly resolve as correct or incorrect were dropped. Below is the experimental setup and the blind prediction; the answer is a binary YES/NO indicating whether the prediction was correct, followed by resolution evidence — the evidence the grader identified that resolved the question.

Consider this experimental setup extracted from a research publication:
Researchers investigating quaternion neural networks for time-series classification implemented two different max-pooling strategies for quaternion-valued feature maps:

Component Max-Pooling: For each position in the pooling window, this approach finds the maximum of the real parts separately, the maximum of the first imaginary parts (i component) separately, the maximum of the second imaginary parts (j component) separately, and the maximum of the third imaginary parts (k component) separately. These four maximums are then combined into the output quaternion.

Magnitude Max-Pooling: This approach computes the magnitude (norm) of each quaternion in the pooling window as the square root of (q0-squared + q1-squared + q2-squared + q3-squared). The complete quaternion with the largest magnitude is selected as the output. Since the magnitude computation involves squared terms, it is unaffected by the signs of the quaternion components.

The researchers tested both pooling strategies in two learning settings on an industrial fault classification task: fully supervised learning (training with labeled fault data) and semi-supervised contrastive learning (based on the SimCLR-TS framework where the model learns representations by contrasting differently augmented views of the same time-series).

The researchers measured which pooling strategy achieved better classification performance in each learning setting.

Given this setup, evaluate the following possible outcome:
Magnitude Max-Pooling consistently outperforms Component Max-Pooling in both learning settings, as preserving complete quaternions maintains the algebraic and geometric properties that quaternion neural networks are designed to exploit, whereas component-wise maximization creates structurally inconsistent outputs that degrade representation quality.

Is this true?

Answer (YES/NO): NO